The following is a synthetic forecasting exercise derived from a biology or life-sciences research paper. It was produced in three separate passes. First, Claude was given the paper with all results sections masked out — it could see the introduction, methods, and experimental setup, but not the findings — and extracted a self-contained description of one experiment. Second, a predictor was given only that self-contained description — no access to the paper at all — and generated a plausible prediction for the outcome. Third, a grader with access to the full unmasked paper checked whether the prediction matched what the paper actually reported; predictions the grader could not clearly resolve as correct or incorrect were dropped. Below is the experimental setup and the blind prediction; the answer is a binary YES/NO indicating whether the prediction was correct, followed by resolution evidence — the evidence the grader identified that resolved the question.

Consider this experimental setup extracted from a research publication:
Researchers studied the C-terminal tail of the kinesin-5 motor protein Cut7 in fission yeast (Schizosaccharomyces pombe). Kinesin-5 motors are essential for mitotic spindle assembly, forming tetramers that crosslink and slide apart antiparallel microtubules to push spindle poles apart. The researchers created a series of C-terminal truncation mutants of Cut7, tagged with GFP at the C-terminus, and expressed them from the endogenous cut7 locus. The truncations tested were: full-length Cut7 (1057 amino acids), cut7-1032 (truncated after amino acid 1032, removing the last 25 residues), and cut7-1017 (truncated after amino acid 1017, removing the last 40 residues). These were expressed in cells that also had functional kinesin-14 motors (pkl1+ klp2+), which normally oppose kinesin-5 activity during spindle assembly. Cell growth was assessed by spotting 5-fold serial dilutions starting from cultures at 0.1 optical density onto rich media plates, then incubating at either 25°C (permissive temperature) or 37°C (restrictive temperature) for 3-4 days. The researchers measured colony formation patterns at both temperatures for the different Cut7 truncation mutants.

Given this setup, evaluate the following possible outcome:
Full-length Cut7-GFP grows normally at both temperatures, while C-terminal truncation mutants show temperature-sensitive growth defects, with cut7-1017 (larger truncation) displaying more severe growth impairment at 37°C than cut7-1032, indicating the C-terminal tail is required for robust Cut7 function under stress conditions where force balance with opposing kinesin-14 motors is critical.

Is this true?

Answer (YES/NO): NO